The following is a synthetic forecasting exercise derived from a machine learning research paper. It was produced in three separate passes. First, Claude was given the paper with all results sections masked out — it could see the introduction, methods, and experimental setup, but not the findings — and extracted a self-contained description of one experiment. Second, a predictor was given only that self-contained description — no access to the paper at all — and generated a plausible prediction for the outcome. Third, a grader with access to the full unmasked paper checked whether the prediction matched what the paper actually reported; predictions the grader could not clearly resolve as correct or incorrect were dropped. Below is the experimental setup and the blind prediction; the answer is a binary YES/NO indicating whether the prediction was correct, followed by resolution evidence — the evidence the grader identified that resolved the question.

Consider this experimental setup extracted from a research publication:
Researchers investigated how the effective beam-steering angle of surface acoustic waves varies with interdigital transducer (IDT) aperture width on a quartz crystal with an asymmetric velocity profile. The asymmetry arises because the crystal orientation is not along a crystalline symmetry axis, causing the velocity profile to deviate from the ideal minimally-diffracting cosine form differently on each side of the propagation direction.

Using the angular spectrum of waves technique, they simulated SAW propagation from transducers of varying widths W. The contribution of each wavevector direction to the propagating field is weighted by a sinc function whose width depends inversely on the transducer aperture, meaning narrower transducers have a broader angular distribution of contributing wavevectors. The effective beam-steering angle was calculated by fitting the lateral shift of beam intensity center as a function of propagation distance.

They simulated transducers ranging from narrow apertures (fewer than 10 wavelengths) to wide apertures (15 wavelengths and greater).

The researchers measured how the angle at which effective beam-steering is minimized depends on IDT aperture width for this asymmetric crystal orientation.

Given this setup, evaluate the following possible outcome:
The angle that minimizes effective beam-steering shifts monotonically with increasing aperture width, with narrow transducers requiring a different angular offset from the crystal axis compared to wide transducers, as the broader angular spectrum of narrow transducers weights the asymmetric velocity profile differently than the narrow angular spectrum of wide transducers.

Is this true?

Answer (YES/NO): YES